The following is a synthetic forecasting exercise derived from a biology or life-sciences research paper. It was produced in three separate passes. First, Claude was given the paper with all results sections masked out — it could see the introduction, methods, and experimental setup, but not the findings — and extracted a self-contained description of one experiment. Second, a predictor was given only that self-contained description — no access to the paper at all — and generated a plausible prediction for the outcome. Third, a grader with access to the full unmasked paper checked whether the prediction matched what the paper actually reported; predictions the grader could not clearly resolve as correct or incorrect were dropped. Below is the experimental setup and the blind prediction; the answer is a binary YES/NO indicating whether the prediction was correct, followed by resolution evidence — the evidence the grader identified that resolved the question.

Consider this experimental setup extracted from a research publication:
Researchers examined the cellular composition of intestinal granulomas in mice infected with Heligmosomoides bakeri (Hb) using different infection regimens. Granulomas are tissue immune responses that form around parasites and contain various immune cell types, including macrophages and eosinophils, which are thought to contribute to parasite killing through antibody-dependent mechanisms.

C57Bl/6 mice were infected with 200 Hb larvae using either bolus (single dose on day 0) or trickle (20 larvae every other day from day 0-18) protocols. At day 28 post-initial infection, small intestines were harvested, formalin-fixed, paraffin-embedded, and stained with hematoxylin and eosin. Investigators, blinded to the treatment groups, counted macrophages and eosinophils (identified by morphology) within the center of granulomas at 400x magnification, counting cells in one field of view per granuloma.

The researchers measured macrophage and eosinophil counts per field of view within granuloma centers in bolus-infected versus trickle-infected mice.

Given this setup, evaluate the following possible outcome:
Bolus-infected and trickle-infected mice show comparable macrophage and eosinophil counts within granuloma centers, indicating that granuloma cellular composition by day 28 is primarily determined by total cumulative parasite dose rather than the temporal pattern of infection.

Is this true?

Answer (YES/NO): NO